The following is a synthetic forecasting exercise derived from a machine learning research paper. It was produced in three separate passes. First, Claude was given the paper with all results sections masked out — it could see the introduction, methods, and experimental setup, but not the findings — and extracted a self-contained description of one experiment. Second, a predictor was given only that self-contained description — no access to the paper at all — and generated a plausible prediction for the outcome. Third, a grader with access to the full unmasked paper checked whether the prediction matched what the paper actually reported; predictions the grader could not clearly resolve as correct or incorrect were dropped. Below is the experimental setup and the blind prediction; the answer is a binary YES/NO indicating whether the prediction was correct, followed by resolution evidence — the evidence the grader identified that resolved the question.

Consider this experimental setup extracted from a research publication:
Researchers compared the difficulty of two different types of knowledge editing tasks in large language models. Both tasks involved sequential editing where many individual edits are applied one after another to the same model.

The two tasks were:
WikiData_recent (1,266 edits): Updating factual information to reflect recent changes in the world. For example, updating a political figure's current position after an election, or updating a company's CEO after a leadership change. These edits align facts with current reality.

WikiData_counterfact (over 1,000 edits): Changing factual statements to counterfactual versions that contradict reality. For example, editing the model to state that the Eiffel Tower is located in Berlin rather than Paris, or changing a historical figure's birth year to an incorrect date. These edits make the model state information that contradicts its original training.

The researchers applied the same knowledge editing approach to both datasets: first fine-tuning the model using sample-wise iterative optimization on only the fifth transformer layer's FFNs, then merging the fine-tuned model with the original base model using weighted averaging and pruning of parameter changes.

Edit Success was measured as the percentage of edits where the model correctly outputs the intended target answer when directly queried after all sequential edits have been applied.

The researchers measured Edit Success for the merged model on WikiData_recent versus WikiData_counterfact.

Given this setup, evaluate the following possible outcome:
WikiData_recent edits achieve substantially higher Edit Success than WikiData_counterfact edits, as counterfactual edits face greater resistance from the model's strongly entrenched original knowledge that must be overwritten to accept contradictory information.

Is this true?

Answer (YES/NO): YES